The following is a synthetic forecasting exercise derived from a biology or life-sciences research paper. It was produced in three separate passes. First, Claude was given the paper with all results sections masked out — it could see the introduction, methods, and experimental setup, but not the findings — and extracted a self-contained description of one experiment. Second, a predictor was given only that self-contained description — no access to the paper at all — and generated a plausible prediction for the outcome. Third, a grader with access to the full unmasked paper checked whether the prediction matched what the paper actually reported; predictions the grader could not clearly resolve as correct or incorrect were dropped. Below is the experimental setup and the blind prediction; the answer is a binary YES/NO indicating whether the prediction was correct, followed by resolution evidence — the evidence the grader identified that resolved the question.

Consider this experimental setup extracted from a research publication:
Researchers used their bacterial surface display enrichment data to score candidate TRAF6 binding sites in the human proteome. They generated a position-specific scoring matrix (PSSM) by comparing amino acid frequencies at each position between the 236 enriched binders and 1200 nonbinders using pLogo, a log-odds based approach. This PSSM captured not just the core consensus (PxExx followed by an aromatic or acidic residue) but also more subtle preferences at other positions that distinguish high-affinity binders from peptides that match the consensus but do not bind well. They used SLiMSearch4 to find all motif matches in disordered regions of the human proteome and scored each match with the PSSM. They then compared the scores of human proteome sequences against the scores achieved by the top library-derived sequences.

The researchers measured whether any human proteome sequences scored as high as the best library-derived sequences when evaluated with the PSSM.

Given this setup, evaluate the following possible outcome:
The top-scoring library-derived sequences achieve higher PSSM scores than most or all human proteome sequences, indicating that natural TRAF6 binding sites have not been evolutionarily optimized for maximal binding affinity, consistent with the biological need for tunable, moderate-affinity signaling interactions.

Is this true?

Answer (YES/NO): YES